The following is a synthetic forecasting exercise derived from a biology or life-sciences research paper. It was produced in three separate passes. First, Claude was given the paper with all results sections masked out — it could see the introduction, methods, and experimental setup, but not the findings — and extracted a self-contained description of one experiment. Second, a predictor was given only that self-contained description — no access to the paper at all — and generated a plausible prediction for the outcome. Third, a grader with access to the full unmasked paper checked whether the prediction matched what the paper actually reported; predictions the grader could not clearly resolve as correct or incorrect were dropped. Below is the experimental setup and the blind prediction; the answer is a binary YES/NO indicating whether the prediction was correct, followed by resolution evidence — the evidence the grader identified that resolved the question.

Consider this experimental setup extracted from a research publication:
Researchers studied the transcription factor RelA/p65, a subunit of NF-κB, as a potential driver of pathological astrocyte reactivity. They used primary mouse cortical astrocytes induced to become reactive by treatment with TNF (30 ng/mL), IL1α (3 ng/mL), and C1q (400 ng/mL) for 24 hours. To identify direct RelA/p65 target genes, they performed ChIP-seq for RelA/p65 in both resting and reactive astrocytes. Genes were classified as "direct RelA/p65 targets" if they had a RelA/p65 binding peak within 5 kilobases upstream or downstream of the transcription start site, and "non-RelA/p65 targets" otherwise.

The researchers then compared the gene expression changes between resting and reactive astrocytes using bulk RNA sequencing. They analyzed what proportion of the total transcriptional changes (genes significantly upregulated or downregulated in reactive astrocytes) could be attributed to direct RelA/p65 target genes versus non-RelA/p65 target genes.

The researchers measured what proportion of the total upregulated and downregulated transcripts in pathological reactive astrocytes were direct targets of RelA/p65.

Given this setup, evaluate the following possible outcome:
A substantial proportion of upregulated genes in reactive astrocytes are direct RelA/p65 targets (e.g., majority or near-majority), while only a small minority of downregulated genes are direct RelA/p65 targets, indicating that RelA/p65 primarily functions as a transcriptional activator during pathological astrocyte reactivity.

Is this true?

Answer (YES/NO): NO